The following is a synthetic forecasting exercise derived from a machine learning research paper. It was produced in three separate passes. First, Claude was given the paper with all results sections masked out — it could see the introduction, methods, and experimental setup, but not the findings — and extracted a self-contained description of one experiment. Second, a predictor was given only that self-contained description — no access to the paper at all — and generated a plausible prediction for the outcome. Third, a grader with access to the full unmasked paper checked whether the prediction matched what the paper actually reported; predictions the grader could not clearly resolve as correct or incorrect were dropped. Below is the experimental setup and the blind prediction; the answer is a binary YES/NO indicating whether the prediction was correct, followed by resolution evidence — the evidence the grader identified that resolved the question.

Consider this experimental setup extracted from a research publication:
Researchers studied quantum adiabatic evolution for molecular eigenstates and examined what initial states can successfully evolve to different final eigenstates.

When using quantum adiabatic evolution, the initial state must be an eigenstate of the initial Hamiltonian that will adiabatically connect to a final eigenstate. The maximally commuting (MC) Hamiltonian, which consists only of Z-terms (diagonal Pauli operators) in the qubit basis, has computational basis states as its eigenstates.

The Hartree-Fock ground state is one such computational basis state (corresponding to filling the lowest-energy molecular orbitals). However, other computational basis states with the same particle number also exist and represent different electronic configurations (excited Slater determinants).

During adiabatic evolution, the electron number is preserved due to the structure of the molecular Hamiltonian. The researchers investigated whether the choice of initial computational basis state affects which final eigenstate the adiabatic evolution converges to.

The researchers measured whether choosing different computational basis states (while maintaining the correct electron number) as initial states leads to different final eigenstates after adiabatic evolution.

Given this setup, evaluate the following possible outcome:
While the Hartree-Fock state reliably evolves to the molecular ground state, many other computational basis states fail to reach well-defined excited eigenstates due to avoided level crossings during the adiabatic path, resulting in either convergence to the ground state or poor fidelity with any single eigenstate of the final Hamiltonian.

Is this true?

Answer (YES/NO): NO